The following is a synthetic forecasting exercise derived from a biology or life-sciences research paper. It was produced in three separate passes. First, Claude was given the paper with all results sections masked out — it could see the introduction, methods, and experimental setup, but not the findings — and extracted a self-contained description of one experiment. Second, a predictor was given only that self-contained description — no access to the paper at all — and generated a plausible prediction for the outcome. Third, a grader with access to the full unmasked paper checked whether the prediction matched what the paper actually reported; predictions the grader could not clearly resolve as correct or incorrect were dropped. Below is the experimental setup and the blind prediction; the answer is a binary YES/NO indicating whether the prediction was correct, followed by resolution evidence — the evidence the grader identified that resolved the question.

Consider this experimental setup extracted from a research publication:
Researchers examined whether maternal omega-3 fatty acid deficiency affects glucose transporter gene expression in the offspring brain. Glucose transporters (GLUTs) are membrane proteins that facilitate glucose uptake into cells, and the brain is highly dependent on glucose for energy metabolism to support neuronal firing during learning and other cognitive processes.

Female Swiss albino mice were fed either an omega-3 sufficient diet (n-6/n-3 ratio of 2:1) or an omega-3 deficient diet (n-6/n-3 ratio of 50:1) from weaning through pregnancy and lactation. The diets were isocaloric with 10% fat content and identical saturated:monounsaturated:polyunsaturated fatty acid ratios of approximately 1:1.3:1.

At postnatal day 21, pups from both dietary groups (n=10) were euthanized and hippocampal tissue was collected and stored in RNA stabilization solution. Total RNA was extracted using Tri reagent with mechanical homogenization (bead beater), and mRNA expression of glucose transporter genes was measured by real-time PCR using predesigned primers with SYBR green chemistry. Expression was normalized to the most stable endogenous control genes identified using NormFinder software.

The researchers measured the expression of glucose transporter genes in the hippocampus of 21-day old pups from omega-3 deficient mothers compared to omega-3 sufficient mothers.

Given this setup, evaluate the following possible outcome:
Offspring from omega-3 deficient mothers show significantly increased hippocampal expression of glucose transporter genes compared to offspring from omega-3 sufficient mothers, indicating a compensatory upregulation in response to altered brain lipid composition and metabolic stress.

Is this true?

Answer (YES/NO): NO